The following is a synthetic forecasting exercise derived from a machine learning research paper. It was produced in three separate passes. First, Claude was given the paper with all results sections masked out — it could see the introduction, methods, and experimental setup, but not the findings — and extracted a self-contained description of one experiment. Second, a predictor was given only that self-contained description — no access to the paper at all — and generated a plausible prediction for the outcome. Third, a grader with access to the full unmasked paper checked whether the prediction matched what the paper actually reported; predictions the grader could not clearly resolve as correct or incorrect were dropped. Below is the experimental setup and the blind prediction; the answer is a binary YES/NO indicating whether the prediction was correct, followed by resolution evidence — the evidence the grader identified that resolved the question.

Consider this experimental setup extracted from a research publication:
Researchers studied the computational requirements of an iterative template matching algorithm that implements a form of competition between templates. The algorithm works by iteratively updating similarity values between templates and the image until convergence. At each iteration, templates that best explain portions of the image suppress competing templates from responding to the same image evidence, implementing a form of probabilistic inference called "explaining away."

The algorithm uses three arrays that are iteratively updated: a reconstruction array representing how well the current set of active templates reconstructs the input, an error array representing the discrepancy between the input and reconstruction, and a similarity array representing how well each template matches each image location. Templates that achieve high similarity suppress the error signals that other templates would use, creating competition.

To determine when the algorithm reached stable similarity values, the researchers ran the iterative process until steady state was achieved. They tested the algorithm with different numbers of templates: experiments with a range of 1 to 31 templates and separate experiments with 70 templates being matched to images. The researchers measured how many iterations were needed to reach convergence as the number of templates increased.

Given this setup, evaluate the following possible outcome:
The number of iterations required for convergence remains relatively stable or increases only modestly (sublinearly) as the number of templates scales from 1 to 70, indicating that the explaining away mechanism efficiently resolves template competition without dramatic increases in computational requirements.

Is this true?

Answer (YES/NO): YES